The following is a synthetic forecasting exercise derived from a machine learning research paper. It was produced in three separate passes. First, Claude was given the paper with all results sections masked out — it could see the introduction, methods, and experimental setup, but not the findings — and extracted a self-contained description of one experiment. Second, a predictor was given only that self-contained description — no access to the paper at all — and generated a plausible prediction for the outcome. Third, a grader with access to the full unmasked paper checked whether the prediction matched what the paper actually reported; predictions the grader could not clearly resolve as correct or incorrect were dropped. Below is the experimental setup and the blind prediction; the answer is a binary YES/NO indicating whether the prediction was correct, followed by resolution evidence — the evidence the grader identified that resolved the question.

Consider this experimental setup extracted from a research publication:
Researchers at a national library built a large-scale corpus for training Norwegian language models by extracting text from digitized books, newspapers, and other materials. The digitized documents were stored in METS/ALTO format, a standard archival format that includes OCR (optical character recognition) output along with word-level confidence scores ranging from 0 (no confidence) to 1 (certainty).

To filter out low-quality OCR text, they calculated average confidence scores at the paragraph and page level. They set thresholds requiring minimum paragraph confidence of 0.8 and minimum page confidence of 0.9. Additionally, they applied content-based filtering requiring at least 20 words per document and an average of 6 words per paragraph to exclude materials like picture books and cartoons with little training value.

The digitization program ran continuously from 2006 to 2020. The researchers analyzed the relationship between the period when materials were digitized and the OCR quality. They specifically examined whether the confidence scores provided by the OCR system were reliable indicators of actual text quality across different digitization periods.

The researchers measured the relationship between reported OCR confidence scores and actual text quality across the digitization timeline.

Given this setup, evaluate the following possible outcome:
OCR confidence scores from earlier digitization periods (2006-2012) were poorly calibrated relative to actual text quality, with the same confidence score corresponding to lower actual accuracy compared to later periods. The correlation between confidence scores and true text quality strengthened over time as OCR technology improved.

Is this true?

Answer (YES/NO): NO